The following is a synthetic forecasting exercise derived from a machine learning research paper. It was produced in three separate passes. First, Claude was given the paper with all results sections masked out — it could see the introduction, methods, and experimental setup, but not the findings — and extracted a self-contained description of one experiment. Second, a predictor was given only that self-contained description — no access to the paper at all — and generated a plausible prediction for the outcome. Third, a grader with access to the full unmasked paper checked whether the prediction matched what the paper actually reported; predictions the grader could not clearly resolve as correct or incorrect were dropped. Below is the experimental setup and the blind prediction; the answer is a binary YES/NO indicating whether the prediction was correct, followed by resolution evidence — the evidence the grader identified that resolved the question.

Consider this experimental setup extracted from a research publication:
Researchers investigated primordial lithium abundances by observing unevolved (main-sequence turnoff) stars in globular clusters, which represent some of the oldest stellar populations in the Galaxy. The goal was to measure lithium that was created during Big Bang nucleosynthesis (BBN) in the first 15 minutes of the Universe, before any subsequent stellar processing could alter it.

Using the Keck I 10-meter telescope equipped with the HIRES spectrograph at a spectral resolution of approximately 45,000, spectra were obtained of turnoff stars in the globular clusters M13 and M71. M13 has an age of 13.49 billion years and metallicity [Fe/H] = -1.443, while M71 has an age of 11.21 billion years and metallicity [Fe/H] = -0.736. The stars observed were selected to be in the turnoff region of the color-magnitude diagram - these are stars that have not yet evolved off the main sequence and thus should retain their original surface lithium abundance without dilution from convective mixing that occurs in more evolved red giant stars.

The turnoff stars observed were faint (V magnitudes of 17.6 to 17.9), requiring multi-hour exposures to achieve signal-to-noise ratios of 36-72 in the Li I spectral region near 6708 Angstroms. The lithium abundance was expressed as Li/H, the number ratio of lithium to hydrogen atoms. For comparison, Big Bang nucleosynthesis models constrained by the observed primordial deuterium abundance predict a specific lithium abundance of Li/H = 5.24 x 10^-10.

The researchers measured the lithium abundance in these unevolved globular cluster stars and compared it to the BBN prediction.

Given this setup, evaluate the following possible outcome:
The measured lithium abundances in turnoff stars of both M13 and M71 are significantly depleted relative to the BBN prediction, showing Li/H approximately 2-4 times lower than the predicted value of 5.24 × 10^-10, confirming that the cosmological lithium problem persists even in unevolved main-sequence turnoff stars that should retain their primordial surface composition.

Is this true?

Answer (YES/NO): NO